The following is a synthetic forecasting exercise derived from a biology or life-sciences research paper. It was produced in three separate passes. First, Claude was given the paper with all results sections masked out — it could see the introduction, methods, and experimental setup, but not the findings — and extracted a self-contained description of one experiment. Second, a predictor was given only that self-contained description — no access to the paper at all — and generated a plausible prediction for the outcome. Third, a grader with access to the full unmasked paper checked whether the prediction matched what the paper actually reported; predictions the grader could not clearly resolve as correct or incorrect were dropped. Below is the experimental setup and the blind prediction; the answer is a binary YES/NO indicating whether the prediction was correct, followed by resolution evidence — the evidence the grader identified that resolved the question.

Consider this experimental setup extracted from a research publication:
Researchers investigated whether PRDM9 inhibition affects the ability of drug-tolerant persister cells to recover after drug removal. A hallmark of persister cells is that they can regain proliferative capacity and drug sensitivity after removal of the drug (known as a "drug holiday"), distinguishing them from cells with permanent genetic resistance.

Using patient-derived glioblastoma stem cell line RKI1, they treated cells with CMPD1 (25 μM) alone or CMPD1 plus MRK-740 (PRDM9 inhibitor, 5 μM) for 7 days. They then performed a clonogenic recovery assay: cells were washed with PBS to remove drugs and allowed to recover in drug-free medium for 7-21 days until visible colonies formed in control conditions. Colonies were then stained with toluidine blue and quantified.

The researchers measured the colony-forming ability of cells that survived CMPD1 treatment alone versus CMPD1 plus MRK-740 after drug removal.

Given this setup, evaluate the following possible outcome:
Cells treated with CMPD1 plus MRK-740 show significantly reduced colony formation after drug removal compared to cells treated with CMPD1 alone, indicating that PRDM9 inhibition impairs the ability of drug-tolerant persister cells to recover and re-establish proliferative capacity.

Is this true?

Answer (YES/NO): YES